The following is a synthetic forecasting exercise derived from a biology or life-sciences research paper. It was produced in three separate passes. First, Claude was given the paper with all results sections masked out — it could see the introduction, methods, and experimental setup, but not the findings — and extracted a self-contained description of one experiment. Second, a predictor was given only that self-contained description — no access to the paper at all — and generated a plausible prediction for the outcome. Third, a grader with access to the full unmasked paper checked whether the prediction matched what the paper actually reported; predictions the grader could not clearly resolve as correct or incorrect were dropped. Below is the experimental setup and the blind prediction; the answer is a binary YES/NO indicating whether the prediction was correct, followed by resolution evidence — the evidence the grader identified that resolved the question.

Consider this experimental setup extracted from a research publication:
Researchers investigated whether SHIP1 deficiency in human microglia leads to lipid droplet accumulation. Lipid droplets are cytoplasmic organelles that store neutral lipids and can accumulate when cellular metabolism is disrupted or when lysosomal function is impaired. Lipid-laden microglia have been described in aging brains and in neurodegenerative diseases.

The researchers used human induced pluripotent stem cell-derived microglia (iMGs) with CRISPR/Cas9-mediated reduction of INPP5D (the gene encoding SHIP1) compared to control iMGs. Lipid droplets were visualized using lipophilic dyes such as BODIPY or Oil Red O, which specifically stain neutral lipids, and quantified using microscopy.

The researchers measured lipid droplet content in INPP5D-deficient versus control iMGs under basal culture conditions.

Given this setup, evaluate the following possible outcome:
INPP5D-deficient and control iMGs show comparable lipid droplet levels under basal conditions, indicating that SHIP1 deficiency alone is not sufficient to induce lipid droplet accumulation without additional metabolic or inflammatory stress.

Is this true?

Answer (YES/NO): NO